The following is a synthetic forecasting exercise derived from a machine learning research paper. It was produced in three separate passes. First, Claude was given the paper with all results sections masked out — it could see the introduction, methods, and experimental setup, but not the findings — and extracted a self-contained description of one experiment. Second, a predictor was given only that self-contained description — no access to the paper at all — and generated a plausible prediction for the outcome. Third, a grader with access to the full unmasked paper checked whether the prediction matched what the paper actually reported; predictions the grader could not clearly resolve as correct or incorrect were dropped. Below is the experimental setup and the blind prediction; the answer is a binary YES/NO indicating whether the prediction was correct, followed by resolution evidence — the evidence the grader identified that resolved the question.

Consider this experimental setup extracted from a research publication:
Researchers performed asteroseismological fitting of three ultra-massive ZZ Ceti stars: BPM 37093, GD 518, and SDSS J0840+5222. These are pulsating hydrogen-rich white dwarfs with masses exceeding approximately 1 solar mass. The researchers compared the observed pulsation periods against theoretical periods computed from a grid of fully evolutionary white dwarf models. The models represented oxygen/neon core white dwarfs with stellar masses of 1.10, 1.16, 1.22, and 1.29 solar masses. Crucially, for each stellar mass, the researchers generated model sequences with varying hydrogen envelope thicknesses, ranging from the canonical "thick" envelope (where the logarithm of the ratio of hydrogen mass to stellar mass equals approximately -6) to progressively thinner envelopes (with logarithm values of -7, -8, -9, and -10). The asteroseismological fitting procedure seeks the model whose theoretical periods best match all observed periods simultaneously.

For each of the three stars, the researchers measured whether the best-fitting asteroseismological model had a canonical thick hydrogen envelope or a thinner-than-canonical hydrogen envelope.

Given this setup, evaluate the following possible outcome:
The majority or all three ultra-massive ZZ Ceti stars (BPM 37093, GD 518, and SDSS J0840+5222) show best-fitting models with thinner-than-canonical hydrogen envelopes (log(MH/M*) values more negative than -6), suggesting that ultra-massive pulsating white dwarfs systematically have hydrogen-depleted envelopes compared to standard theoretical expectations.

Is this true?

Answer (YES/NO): NO